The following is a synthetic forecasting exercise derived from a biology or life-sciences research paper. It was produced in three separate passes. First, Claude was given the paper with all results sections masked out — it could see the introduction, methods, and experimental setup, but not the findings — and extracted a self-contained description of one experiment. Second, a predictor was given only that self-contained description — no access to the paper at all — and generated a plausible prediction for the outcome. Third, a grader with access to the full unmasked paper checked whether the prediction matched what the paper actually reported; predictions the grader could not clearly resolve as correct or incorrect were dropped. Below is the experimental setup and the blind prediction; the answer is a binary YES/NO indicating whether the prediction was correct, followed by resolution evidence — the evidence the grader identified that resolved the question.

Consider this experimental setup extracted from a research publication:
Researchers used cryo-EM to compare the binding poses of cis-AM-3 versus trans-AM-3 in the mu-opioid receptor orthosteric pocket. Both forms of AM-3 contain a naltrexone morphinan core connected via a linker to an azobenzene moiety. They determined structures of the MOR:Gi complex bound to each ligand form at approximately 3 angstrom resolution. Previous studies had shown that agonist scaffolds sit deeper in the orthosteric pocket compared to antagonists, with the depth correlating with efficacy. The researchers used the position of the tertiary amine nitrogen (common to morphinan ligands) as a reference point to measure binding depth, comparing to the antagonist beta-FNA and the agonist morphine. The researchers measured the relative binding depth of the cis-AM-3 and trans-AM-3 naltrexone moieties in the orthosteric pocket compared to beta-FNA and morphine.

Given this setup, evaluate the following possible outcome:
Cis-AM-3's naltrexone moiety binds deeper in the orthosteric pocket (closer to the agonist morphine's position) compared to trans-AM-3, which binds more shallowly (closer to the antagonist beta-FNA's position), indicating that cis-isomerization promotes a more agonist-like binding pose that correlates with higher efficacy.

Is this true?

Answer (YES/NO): YES